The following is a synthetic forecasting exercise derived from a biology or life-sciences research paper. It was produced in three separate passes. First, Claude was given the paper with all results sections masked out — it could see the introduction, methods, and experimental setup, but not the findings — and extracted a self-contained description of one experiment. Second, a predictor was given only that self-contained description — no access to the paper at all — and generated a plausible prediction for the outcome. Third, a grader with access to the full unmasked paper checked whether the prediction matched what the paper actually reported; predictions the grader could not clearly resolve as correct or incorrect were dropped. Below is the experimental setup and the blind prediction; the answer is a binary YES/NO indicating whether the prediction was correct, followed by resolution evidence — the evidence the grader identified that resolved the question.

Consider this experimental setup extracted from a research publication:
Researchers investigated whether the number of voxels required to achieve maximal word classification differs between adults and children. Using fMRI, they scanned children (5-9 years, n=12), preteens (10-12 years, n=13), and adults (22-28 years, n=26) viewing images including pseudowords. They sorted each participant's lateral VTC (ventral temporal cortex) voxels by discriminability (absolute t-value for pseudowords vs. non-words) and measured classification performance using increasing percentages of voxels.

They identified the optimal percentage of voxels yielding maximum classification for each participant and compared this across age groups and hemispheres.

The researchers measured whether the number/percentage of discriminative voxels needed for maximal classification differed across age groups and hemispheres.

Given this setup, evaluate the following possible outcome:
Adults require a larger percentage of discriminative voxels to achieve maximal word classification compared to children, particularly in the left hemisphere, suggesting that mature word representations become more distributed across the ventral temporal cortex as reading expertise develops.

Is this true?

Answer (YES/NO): YES